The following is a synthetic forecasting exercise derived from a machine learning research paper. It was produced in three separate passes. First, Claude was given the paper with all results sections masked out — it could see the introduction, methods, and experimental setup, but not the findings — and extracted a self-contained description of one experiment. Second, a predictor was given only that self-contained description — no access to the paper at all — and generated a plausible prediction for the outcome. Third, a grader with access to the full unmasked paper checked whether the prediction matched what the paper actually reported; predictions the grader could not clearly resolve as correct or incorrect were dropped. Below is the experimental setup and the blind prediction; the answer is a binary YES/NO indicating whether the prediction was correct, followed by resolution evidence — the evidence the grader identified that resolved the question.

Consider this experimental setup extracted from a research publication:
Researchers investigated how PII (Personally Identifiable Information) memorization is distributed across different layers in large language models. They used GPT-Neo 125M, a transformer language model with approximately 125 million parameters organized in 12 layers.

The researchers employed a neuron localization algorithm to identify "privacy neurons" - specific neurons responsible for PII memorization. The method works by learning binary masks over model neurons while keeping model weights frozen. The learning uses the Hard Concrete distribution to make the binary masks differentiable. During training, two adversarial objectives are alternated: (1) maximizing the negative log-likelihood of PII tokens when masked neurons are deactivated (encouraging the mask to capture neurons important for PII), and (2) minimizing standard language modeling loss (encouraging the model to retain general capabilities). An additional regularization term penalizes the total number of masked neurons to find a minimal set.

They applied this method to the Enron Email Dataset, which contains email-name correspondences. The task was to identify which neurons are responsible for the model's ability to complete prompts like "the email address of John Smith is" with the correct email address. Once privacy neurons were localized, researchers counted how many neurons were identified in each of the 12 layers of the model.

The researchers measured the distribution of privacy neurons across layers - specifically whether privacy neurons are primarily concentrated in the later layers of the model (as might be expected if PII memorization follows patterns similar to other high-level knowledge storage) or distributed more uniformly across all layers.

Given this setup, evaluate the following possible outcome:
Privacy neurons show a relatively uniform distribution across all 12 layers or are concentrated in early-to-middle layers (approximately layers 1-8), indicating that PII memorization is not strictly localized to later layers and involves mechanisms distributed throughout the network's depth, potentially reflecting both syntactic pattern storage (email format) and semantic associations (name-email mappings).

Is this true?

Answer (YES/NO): YES